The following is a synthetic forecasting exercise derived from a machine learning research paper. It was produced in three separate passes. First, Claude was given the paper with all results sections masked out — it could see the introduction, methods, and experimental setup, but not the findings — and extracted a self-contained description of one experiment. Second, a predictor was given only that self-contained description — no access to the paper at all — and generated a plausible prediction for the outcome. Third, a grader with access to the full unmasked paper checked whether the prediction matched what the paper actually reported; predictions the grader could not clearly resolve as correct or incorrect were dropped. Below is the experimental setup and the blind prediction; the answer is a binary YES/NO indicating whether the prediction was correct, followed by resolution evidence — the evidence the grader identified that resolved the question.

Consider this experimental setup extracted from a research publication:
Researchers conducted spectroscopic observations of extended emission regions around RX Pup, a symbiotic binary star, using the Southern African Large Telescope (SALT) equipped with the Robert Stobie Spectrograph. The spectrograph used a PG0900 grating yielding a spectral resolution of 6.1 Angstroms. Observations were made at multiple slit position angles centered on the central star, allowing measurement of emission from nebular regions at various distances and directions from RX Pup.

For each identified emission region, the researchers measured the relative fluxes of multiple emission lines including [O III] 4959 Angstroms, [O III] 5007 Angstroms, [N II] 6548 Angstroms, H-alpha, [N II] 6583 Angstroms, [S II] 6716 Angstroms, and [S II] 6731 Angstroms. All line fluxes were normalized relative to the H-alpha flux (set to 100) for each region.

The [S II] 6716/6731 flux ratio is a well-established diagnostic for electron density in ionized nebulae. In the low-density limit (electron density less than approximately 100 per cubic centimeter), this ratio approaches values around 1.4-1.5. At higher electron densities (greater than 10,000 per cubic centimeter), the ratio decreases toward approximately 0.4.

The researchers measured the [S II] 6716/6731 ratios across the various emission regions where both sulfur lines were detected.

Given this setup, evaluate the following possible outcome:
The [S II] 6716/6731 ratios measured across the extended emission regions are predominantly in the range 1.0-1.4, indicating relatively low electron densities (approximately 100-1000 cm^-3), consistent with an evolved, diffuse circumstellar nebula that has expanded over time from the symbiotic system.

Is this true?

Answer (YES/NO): NO